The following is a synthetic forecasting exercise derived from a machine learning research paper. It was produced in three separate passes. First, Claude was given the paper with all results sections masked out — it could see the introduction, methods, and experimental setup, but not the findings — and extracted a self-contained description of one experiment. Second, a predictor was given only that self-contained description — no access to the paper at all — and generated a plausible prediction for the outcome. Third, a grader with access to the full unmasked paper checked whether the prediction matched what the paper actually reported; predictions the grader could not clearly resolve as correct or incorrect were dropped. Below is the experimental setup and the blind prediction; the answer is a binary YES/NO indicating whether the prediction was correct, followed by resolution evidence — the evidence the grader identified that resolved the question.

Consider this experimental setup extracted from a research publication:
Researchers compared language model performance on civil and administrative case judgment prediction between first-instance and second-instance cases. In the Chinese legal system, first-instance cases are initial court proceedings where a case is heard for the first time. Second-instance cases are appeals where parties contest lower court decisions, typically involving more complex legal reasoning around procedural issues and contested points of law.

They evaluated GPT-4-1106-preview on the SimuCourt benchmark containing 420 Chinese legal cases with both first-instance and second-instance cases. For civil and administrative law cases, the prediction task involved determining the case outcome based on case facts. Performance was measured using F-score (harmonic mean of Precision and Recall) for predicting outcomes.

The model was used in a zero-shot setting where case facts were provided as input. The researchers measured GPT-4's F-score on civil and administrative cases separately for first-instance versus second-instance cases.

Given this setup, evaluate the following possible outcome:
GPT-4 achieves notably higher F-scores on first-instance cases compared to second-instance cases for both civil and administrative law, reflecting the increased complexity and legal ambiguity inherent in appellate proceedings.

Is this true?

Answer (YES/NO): NO